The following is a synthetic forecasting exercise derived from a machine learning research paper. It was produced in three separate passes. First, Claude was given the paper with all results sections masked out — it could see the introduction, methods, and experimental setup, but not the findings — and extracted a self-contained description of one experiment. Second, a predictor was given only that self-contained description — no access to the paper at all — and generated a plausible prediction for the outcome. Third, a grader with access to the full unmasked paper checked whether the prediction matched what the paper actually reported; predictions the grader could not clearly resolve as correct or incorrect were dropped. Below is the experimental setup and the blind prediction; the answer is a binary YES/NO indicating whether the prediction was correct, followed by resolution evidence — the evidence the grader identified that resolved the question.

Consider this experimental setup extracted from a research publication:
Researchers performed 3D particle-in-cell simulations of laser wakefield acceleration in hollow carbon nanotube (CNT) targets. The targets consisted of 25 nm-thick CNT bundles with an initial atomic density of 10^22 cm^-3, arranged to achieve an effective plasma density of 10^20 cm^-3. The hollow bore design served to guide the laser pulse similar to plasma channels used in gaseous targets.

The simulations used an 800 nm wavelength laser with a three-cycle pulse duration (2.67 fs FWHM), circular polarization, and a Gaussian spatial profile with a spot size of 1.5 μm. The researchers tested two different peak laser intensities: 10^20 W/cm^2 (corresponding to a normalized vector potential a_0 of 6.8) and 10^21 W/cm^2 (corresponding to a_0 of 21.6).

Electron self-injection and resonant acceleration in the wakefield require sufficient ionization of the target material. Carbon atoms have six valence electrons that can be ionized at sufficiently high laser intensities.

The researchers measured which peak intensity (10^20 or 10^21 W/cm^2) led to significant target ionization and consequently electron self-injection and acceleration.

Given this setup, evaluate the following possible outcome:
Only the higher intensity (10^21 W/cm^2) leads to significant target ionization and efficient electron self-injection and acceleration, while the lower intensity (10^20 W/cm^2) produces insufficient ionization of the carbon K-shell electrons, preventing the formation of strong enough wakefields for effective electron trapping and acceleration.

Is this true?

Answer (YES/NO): NO